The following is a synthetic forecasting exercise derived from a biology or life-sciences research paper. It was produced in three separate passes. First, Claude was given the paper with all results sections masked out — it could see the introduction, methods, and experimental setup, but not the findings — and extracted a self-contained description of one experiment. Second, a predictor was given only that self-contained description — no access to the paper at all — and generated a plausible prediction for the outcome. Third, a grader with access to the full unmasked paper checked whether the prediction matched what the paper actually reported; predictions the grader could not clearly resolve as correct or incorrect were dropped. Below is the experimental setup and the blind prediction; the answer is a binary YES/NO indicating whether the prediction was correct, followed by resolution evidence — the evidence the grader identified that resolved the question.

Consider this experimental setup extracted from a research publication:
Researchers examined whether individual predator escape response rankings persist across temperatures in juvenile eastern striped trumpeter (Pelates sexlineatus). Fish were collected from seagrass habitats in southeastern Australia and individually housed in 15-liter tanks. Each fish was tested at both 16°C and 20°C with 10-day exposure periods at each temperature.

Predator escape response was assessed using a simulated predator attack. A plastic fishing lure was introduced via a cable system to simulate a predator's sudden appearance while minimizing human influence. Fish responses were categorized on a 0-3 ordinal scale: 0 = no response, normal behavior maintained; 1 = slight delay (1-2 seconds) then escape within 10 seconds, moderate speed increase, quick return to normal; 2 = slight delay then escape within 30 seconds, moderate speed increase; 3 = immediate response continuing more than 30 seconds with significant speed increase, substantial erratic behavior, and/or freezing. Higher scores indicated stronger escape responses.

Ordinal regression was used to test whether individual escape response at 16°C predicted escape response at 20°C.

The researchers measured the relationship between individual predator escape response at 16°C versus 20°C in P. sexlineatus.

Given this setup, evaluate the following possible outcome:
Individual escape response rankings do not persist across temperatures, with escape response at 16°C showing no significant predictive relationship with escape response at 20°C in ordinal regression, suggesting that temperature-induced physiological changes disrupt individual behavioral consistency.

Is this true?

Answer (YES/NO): YES